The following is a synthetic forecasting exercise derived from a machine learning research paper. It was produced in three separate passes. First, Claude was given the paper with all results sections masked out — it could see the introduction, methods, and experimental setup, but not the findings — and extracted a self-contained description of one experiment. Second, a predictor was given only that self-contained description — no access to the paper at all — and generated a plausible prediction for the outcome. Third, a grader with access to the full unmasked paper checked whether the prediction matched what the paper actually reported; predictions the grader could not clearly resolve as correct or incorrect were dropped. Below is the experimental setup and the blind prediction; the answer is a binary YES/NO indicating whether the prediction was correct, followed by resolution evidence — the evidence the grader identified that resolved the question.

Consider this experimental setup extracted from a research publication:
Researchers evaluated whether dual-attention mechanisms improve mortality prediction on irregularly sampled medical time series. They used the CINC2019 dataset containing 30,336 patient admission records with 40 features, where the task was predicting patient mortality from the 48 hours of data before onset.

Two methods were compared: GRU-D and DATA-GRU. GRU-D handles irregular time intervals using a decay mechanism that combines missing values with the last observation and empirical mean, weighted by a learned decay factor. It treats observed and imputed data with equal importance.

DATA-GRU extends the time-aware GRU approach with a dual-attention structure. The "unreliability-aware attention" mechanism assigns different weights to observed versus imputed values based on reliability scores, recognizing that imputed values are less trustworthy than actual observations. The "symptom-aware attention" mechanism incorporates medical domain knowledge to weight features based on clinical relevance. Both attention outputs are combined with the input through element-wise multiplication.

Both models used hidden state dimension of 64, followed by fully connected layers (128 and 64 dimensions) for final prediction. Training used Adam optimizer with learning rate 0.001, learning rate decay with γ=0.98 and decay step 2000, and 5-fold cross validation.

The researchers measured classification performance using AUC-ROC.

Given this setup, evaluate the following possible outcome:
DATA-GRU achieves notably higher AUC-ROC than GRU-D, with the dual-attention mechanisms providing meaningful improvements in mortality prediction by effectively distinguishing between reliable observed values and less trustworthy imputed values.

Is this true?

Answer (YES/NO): NO